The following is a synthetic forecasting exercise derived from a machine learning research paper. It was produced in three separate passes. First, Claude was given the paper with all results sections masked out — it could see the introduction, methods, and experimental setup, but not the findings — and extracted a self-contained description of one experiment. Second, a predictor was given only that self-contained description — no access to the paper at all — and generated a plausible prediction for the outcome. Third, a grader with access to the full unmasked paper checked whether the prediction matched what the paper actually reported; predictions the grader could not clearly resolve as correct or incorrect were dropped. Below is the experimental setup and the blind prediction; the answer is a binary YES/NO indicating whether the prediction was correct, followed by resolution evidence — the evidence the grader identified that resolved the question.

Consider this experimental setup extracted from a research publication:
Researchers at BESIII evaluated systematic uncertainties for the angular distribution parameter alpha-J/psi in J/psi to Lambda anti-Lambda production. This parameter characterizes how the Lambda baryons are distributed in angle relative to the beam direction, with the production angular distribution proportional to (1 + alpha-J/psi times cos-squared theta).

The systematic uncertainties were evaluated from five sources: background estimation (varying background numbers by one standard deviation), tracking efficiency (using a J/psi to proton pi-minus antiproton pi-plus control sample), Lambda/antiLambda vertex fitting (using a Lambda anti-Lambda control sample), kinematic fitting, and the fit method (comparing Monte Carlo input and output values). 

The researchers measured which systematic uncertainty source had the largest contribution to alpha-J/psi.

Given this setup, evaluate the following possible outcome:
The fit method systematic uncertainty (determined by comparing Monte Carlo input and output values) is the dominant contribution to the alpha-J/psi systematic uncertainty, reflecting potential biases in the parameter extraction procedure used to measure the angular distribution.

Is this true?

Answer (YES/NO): YES